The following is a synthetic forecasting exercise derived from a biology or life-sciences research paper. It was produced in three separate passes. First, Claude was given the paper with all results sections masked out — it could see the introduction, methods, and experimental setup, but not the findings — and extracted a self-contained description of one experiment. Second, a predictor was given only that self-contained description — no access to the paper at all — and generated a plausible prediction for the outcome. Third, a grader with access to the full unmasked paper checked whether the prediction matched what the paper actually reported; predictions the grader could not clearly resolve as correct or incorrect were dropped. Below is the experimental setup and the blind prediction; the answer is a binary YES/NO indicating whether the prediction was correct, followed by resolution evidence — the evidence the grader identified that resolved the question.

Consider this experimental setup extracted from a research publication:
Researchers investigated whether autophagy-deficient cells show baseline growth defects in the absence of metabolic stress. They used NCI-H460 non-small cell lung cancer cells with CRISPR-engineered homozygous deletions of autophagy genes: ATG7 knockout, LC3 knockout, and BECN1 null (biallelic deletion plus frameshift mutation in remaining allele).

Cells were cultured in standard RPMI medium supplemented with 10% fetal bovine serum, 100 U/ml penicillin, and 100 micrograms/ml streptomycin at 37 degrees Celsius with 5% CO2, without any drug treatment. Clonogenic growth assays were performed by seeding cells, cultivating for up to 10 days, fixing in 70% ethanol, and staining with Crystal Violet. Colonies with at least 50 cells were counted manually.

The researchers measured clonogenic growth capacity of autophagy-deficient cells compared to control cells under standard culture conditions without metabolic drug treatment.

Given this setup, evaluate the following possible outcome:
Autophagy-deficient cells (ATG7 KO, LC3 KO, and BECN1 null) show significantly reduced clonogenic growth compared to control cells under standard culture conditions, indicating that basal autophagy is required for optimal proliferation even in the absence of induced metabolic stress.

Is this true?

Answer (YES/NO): NO